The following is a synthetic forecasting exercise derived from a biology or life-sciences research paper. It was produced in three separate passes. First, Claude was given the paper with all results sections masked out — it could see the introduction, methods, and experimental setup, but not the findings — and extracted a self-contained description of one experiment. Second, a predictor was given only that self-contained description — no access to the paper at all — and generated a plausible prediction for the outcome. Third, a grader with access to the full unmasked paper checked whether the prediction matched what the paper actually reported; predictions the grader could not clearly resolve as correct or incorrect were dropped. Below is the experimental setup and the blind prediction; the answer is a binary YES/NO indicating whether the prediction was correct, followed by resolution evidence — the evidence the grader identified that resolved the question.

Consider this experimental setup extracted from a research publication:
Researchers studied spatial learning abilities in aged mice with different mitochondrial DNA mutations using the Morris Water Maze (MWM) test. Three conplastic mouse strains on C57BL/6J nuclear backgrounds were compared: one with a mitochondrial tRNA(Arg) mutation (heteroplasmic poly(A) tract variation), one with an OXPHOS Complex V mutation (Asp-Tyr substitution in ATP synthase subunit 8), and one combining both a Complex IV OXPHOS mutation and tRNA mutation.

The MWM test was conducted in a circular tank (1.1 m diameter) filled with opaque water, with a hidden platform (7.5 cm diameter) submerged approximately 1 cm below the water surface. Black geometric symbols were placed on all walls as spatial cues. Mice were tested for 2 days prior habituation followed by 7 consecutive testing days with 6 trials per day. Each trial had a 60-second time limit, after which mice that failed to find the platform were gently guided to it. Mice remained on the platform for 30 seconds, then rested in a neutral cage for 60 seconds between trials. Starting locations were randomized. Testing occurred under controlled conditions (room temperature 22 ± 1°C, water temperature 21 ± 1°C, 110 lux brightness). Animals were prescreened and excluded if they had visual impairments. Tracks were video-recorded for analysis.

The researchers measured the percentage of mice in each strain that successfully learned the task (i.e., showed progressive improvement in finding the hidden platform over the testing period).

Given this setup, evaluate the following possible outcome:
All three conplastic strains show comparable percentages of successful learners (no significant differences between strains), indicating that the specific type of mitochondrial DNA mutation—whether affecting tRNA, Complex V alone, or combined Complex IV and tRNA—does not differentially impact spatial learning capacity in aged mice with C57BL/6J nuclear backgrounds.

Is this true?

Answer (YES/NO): NO